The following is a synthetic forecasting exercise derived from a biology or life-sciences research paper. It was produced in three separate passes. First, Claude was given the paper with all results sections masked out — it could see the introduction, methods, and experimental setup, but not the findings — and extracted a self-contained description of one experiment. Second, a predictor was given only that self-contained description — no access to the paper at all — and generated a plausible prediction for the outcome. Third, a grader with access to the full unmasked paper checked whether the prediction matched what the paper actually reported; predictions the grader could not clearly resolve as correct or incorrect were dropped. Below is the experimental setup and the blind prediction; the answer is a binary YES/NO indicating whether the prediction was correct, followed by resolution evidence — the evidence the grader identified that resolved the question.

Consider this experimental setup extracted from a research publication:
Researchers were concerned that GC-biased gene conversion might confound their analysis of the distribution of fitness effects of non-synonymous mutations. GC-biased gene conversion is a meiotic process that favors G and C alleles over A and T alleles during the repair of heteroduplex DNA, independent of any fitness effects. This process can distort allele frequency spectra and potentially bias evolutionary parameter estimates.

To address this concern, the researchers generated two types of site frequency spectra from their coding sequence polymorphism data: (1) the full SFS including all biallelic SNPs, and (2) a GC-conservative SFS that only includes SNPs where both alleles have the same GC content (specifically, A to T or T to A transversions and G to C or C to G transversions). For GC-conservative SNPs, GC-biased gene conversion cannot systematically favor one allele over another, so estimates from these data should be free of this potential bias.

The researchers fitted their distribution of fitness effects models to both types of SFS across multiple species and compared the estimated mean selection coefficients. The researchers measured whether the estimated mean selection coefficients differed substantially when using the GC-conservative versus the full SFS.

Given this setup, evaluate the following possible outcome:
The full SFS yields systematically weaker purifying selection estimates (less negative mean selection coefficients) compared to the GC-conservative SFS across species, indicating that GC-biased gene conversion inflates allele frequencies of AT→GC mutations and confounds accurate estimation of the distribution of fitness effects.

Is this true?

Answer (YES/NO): NO